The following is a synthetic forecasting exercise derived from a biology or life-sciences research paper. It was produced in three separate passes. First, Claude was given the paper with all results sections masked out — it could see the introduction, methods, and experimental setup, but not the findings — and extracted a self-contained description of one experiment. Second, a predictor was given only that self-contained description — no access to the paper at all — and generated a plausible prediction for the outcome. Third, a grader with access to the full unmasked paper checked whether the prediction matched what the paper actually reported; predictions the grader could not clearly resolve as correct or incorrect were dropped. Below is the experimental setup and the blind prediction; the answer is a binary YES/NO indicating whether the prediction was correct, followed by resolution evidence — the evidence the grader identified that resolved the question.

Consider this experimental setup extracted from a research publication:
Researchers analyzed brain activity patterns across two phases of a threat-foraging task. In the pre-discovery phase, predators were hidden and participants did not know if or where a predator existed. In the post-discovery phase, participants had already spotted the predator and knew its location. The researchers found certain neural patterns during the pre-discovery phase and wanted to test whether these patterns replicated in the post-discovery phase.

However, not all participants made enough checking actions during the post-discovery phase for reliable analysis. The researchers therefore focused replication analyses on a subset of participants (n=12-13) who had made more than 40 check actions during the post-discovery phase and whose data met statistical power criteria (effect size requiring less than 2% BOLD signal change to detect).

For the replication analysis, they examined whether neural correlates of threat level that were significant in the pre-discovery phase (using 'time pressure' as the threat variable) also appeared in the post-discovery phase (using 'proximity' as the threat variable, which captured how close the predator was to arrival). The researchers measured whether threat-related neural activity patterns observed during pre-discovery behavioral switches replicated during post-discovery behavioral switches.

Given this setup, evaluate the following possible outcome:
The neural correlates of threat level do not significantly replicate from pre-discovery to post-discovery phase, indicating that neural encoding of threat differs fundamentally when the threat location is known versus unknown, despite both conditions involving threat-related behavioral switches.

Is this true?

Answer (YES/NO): NO